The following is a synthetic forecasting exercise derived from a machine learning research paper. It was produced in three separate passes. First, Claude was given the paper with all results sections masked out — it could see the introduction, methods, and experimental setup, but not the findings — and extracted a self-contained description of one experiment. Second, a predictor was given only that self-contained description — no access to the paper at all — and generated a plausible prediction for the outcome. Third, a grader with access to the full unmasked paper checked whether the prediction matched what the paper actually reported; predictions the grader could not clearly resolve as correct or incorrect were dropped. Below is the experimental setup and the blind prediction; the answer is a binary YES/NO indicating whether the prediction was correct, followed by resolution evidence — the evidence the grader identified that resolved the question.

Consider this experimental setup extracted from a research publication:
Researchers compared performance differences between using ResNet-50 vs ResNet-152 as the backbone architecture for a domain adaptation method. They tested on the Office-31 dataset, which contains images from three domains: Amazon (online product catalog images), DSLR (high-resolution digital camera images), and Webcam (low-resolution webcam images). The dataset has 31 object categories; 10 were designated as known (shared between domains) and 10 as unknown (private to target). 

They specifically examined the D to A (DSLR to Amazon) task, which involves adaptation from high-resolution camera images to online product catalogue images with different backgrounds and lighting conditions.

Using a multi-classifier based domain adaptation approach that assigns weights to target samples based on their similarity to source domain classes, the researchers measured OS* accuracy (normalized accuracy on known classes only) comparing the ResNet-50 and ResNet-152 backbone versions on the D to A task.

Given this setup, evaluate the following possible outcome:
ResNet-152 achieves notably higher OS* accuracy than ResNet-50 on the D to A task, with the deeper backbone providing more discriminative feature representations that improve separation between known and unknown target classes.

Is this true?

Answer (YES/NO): YES